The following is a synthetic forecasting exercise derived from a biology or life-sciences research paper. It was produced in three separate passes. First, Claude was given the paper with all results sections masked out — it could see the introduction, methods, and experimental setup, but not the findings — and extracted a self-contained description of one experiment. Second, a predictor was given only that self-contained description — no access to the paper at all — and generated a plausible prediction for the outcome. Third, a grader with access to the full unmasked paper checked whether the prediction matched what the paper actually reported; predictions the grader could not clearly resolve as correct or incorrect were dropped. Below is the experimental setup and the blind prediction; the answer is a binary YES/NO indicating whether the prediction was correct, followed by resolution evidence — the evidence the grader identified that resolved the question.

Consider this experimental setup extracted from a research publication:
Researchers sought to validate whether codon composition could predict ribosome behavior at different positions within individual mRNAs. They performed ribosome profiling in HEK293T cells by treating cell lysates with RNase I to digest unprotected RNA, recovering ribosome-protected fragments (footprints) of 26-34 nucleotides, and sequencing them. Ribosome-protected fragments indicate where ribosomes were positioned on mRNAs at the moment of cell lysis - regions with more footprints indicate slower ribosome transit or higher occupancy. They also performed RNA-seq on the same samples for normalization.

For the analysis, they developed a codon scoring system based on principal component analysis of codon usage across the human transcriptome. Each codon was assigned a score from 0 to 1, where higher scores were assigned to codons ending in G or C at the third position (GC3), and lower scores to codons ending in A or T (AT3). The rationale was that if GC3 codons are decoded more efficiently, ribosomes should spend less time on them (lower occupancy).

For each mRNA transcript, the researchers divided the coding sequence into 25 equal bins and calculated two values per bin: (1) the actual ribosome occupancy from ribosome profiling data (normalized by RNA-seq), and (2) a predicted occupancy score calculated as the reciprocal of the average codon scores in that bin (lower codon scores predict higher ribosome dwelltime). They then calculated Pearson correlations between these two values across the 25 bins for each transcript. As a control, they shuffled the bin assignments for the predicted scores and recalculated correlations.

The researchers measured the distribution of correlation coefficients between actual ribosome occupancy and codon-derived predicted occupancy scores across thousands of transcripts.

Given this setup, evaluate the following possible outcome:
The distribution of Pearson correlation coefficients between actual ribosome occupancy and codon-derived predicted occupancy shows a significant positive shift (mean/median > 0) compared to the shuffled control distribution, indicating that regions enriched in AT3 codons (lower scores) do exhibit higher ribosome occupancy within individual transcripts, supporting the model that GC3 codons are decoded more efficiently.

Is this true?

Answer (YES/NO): YES